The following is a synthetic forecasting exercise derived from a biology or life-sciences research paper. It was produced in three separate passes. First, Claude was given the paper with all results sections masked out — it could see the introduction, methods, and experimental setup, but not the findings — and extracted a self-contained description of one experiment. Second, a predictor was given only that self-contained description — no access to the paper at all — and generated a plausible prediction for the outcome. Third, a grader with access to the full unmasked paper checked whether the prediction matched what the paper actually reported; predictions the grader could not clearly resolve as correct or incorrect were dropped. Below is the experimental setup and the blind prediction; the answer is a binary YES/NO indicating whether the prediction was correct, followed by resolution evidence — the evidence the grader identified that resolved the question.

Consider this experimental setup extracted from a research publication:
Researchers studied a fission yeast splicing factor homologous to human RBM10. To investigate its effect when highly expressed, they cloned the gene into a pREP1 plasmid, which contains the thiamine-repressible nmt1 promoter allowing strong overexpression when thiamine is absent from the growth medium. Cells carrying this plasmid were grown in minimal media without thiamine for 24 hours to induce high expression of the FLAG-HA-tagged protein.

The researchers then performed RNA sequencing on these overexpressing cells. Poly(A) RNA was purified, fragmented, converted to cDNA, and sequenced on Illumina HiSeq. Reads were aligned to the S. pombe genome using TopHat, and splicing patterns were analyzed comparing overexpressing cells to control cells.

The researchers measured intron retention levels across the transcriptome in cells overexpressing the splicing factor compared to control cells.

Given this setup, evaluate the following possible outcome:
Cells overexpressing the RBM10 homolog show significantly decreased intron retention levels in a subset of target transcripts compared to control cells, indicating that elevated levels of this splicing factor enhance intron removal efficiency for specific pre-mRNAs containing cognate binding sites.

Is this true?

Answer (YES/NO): NO